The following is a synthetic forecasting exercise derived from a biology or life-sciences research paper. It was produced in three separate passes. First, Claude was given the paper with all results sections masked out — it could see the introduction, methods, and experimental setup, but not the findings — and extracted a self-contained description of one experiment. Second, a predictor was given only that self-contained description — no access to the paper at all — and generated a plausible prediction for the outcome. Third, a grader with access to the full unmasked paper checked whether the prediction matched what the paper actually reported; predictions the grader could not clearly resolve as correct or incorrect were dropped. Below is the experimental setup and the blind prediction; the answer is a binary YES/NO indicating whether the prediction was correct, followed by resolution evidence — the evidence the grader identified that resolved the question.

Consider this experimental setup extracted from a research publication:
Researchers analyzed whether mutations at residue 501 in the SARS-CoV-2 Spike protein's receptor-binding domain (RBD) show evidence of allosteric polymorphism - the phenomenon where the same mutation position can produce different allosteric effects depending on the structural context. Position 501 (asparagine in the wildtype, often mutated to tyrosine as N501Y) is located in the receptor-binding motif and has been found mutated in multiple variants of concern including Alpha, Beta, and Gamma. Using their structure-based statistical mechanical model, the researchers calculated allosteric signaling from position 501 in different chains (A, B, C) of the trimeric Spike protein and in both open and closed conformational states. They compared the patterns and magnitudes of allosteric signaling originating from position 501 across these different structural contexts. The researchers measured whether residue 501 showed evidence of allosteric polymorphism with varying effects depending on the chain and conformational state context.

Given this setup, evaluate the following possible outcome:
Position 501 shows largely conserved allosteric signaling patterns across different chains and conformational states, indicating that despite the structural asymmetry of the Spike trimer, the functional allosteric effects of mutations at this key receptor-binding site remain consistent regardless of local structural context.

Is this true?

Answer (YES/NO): NO